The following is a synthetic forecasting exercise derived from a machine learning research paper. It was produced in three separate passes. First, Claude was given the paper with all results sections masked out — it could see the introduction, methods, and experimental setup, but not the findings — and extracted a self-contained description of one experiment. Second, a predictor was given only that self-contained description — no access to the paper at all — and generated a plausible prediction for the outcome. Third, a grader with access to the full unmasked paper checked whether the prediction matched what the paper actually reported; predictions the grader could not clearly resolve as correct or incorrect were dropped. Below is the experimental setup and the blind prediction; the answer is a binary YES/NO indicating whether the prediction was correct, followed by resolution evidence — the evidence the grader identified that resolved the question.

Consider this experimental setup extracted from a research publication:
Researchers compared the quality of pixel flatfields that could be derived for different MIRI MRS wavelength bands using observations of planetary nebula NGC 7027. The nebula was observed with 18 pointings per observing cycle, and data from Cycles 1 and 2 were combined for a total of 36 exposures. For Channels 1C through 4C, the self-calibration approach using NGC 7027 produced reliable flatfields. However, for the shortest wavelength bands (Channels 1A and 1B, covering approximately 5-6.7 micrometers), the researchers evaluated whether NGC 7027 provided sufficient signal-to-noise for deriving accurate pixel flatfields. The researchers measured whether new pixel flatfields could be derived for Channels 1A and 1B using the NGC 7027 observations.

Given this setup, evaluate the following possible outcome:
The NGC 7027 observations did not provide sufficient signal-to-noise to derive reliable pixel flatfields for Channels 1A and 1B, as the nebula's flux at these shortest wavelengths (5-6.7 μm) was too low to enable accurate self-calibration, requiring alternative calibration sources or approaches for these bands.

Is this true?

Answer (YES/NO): YES